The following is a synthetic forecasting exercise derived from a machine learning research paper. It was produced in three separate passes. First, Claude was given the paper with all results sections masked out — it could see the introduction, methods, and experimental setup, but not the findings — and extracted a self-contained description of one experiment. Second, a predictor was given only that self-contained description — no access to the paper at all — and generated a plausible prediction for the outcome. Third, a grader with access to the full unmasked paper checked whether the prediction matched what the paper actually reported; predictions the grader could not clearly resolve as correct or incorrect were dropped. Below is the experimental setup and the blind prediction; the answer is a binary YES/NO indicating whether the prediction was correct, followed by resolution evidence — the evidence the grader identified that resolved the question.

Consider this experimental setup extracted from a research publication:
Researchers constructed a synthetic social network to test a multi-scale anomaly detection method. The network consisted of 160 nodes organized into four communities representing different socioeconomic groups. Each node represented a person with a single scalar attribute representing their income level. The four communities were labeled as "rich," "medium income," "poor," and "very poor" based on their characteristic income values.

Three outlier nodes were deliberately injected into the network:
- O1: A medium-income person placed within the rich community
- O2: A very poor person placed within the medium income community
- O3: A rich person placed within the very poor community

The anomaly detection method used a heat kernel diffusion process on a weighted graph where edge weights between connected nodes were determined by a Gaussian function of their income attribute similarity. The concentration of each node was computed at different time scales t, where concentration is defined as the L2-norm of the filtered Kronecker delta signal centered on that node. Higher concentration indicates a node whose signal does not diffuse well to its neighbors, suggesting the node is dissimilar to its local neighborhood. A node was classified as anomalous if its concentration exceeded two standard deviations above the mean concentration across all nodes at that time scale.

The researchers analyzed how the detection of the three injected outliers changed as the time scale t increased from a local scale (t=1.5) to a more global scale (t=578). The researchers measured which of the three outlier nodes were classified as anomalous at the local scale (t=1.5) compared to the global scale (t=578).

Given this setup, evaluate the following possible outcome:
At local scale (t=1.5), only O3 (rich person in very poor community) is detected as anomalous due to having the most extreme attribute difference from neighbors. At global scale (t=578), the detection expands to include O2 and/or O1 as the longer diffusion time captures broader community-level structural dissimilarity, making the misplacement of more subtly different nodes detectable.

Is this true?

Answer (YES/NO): NO